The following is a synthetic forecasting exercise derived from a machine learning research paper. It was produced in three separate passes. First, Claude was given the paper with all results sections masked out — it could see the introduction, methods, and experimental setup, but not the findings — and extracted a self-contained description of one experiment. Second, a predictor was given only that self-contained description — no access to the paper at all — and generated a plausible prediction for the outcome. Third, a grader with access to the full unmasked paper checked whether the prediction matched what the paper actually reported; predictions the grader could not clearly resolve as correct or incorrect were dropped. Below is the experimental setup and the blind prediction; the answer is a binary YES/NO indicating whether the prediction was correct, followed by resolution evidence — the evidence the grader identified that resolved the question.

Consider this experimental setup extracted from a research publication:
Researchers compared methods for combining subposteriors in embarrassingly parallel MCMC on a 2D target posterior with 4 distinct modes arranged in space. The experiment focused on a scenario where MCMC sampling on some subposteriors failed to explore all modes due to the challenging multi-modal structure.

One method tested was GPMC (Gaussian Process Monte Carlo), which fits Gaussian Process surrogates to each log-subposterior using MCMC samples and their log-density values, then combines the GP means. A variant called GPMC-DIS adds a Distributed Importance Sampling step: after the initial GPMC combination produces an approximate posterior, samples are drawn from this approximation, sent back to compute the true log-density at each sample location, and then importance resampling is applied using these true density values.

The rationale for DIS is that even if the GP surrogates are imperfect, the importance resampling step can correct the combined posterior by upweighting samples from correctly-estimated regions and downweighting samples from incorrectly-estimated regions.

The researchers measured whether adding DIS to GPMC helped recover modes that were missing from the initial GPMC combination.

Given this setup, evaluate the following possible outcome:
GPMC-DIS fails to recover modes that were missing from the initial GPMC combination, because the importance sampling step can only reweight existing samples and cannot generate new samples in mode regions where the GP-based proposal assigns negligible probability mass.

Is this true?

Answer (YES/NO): YES